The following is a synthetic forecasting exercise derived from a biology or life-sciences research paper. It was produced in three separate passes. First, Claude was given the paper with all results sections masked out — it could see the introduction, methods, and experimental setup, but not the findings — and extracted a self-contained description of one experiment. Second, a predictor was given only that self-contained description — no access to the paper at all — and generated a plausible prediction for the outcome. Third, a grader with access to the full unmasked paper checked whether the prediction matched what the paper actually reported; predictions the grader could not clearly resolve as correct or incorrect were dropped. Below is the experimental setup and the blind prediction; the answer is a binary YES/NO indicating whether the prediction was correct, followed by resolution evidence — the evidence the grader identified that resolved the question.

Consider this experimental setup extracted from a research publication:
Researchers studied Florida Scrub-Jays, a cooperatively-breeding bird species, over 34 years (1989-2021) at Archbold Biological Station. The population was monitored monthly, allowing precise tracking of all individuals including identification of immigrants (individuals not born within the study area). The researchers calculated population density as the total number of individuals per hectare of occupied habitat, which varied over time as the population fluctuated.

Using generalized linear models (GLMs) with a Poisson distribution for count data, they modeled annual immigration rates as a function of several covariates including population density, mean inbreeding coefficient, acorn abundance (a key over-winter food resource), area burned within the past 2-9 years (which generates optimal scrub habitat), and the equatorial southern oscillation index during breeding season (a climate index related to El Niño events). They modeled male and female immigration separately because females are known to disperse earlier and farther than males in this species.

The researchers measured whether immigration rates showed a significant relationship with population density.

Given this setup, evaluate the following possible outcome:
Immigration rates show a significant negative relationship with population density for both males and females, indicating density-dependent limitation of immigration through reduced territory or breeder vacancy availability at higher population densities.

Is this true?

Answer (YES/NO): NO